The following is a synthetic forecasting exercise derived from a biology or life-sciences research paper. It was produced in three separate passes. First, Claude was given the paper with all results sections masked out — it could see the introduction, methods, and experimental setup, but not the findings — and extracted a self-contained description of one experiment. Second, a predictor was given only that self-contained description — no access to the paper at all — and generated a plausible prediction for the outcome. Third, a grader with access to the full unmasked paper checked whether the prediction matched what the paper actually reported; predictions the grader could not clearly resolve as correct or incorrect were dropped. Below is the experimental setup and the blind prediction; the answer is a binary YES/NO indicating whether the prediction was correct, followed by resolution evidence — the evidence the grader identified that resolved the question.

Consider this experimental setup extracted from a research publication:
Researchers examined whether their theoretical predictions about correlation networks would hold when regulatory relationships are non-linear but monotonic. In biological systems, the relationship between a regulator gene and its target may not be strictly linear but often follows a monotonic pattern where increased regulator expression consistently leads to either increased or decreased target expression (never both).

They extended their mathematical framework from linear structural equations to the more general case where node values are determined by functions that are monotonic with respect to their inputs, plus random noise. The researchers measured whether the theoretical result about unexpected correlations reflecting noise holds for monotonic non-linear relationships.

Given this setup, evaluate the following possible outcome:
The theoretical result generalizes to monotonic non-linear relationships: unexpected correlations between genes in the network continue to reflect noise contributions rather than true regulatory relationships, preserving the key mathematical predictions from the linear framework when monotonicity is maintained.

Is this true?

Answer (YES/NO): YES